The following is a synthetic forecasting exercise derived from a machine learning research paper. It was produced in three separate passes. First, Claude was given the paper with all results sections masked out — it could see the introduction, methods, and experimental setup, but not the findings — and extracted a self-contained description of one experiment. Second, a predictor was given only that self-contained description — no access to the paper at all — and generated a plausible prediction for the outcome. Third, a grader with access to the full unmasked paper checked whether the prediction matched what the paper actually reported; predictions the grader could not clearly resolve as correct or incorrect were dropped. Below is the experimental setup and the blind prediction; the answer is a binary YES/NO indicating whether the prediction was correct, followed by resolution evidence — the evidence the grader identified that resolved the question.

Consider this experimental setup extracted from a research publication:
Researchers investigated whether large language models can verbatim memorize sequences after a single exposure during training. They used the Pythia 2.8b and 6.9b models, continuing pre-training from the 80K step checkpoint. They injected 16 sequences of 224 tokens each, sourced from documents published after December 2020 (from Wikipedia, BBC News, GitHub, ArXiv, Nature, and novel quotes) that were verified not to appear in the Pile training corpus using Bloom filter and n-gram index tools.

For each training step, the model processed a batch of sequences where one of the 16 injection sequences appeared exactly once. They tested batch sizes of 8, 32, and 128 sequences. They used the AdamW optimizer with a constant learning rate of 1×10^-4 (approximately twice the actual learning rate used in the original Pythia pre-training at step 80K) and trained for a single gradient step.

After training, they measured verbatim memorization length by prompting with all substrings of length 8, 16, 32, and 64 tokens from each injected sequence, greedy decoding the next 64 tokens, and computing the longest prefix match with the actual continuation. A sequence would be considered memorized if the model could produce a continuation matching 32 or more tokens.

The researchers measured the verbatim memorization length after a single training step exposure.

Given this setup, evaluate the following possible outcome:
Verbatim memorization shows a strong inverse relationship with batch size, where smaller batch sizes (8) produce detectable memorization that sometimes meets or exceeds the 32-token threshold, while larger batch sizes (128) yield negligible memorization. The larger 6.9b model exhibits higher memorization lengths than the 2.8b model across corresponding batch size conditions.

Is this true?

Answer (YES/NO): NO